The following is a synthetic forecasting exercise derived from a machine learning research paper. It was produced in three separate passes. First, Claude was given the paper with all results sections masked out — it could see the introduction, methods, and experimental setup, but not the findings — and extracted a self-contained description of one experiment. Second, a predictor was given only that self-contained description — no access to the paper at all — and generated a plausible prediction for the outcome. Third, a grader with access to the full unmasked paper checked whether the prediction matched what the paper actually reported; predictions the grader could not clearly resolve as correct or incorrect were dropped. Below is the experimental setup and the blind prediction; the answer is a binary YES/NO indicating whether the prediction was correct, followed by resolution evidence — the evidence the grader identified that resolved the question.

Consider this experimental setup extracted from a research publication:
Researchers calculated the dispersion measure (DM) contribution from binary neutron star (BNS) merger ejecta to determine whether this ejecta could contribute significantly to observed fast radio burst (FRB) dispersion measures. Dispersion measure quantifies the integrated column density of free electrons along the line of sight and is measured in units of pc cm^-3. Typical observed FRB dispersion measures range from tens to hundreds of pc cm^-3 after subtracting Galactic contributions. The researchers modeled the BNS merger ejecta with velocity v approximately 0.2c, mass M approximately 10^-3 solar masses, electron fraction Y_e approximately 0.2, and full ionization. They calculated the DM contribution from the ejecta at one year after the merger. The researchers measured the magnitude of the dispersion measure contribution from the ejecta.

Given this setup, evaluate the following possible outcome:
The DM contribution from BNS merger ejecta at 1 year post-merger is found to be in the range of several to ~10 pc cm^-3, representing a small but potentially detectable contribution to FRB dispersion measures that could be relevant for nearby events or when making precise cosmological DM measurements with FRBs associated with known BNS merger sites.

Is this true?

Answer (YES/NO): NO